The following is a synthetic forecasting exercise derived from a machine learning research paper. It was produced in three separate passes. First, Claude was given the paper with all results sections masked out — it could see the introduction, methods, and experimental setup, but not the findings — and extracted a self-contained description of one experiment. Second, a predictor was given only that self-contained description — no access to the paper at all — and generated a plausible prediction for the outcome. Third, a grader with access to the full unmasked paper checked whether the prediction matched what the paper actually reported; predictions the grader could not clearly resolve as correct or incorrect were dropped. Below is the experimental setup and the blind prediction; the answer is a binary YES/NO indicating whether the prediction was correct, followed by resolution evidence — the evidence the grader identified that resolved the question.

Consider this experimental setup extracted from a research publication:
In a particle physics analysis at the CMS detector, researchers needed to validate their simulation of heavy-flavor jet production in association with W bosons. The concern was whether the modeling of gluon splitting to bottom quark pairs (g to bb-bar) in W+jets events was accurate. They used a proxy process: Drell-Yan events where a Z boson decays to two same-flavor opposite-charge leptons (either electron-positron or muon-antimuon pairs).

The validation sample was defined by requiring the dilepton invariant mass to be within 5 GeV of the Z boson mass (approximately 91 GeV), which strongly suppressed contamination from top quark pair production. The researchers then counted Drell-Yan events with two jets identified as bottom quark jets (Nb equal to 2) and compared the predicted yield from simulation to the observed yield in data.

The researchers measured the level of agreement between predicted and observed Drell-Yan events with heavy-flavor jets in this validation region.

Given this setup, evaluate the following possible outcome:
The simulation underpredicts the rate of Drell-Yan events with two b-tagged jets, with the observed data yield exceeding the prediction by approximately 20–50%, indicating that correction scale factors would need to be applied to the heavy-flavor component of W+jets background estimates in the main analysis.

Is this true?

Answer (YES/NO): NO